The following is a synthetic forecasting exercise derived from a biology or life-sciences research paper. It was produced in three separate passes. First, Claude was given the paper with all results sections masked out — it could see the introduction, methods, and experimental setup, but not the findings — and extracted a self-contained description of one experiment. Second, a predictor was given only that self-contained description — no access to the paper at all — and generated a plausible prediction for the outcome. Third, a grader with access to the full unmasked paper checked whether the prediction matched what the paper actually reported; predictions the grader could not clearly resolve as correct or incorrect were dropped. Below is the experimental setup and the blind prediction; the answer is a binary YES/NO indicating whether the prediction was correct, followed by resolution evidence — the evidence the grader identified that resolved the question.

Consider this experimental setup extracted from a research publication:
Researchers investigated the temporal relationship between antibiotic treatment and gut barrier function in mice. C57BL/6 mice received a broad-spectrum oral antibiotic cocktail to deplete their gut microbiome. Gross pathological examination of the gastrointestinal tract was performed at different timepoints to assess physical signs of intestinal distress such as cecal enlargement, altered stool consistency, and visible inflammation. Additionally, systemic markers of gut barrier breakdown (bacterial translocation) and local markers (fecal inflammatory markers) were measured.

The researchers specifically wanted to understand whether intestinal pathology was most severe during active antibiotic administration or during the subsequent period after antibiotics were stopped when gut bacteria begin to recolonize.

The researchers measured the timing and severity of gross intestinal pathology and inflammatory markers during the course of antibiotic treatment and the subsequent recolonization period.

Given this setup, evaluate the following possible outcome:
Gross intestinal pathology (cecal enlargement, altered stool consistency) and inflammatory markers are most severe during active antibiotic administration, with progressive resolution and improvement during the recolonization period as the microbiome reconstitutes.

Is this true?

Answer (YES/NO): NO